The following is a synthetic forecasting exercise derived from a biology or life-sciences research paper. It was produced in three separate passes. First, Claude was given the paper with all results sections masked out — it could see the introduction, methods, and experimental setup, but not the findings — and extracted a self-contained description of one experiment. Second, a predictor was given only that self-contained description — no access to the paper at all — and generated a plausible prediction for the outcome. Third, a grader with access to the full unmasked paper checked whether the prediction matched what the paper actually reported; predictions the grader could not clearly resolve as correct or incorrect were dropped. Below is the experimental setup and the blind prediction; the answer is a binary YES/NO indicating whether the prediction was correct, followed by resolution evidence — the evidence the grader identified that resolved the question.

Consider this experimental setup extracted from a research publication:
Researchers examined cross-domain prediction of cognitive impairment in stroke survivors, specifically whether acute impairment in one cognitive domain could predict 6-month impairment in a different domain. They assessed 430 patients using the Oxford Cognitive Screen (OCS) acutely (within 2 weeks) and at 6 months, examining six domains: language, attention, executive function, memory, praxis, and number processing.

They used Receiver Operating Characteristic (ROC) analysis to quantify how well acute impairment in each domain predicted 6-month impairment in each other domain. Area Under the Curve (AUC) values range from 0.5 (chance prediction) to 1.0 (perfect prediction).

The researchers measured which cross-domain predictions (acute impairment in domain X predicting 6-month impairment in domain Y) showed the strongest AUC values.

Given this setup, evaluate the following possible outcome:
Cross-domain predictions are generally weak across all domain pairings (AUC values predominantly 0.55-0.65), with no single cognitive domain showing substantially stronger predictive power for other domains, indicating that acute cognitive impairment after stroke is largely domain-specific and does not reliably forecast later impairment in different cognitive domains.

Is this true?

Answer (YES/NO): NO